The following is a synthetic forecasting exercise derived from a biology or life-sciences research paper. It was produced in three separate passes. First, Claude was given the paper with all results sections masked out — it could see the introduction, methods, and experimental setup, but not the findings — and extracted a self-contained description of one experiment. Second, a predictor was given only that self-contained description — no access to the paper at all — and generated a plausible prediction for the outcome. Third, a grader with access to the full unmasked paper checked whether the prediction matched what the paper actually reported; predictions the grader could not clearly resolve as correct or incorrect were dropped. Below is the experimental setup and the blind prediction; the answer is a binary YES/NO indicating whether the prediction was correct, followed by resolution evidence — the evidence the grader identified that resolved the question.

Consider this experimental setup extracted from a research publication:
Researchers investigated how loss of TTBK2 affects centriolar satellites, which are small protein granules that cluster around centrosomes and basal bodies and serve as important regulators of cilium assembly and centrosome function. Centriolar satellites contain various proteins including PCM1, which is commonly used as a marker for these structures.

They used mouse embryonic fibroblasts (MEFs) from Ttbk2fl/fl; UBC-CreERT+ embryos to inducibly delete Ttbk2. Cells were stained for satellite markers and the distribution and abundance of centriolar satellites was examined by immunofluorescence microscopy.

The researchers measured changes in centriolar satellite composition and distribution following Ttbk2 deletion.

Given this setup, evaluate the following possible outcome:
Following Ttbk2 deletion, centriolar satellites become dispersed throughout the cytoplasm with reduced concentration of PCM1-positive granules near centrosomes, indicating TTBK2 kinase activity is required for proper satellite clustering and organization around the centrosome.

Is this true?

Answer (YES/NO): NO